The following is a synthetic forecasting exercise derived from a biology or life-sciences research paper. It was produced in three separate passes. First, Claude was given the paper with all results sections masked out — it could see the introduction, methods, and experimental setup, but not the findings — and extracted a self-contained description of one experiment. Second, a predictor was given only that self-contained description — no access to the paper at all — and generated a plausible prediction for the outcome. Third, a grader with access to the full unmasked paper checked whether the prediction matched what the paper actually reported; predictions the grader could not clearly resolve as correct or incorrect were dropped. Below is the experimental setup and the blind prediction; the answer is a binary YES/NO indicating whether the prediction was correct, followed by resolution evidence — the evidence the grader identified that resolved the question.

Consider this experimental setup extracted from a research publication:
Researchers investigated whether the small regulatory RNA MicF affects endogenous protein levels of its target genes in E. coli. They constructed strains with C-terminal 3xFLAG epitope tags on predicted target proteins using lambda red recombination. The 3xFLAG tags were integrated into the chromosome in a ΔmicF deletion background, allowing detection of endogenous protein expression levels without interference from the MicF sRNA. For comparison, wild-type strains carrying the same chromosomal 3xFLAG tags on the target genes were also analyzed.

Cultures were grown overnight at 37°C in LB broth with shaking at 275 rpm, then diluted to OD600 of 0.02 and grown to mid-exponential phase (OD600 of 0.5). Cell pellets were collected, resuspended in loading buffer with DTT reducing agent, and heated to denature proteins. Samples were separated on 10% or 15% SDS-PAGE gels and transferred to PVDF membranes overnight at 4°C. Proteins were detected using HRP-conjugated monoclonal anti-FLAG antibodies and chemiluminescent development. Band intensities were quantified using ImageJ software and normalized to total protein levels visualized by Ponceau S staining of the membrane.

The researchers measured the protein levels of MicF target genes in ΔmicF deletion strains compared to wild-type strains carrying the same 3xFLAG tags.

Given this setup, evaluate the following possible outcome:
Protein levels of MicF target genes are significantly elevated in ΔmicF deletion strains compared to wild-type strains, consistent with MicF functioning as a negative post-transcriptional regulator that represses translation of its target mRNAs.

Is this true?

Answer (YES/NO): YES